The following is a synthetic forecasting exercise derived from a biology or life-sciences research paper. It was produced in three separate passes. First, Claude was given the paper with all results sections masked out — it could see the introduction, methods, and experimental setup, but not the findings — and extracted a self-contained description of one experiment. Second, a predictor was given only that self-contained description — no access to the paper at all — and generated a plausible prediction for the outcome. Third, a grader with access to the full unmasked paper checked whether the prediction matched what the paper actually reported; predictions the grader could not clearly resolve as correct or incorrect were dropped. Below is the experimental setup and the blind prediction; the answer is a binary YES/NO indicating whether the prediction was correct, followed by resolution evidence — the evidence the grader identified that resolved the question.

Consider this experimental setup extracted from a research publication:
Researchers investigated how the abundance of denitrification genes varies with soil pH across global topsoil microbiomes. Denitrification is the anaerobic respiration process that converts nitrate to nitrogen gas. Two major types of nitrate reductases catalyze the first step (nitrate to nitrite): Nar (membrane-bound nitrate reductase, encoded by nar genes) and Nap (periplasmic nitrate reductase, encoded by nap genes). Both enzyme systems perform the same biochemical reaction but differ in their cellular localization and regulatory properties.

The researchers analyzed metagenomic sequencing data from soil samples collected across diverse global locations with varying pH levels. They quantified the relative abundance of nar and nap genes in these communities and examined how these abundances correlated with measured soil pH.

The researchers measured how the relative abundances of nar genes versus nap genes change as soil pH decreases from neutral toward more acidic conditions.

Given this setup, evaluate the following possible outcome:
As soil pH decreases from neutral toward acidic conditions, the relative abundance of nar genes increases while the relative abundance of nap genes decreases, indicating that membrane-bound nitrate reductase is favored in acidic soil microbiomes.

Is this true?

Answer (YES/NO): YES